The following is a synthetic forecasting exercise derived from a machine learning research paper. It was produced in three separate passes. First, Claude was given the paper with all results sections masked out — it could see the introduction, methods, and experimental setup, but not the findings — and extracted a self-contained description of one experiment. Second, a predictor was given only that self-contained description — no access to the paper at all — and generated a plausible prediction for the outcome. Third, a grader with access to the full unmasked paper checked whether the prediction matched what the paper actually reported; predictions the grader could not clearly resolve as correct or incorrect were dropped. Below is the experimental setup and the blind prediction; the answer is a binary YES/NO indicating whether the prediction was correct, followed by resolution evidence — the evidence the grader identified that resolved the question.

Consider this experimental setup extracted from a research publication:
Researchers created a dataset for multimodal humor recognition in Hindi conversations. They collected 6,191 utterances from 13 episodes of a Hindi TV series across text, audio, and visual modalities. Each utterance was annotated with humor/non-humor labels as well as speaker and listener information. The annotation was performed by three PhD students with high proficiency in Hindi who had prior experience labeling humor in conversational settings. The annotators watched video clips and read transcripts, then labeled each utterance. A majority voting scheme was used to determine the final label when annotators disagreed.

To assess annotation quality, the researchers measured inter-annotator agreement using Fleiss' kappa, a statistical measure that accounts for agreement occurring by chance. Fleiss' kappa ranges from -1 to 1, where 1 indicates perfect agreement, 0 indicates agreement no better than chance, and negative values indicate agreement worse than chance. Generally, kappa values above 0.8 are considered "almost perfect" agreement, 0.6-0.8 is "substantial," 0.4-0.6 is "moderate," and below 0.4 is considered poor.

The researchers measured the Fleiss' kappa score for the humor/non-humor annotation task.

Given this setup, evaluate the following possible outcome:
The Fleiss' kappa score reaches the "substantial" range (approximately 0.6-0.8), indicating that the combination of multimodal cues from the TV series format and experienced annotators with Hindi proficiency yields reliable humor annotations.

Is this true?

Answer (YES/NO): NO